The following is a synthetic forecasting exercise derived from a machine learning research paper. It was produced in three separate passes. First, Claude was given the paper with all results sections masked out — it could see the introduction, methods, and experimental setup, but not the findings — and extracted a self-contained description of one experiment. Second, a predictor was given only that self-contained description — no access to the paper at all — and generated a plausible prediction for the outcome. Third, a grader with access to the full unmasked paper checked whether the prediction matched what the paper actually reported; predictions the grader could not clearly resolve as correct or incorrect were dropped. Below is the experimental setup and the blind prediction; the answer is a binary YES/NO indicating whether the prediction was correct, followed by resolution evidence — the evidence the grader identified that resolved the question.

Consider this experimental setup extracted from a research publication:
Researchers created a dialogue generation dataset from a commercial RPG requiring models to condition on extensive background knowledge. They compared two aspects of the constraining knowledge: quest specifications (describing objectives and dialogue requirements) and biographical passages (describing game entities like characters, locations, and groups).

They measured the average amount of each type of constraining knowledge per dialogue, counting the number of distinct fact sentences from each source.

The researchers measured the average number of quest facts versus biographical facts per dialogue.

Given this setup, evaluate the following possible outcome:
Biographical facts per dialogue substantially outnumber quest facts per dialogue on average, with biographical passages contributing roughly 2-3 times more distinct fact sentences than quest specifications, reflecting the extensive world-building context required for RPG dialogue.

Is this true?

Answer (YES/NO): NO